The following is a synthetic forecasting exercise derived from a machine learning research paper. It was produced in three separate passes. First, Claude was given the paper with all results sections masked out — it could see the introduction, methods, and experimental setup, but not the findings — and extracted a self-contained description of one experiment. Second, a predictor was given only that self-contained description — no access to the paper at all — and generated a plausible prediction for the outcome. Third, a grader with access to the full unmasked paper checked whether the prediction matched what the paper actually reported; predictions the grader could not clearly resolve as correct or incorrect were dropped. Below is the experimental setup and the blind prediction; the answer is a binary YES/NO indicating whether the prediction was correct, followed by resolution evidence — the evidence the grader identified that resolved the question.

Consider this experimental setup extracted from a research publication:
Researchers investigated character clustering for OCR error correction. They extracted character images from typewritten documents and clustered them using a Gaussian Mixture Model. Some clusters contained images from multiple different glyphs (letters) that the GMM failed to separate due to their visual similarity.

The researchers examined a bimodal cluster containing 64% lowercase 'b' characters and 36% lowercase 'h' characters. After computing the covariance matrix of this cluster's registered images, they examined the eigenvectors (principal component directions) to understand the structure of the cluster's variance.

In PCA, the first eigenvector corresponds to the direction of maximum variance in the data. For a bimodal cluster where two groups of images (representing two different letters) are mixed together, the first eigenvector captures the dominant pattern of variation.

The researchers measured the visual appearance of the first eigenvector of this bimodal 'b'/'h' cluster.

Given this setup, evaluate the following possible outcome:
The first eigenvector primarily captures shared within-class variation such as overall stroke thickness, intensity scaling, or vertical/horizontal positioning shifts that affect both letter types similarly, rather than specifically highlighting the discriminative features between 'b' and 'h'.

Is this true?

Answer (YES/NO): NO